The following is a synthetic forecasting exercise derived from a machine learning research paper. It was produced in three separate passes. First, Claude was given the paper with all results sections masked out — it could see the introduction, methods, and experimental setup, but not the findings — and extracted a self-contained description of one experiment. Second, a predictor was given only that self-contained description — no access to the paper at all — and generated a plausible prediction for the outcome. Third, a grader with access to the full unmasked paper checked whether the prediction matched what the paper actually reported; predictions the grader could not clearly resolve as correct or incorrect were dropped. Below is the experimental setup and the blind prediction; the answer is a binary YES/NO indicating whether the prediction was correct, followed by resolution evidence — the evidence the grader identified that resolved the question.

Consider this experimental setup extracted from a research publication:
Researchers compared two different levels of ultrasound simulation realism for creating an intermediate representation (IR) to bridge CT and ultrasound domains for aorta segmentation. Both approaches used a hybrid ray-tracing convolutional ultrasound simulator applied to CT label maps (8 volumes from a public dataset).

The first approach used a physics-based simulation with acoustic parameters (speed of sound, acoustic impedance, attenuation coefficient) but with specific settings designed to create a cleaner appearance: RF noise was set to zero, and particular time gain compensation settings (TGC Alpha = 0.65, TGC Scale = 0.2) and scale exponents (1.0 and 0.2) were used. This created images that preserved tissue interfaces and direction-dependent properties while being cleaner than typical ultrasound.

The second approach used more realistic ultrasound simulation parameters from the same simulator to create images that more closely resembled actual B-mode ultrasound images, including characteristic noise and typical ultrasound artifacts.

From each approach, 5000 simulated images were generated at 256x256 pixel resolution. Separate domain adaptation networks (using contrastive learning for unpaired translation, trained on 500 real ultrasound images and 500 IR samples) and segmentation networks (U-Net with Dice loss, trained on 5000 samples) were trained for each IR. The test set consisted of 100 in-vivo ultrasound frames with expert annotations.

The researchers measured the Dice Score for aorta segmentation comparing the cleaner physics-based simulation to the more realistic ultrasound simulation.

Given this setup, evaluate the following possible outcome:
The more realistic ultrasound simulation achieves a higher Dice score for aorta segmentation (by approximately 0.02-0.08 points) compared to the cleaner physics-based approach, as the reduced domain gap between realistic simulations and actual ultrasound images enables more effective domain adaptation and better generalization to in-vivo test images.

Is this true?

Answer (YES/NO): NO